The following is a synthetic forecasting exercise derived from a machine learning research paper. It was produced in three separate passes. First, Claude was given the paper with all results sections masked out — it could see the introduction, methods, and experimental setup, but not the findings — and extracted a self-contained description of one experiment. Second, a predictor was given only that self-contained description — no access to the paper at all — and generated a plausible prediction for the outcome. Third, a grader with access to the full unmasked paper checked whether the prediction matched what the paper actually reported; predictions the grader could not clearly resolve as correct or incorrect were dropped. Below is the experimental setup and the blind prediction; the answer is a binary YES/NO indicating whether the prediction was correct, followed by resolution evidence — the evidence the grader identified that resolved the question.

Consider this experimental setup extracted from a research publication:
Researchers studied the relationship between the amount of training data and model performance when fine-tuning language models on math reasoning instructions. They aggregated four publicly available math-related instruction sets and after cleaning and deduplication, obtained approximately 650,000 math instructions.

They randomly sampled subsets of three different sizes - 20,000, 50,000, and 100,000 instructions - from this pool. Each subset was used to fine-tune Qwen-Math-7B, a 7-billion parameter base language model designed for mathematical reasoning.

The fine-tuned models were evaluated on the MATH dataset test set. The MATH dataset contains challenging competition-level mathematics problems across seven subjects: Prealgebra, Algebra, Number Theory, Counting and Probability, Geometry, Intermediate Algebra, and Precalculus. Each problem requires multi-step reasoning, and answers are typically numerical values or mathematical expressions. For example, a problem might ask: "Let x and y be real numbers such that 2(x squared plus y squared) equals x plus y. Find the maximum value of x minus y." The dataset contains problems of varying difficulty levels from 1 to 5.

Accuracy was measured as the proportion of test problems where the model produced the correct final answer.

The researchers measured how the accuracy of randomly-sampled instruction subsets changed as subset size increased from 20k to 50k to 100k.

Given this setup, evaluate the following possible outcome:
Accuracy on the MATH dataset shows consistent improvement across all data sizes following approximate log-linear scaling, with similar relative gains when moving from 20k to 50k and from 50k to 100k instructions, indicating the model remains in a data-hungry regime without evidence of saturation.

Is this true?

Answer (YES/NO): NO